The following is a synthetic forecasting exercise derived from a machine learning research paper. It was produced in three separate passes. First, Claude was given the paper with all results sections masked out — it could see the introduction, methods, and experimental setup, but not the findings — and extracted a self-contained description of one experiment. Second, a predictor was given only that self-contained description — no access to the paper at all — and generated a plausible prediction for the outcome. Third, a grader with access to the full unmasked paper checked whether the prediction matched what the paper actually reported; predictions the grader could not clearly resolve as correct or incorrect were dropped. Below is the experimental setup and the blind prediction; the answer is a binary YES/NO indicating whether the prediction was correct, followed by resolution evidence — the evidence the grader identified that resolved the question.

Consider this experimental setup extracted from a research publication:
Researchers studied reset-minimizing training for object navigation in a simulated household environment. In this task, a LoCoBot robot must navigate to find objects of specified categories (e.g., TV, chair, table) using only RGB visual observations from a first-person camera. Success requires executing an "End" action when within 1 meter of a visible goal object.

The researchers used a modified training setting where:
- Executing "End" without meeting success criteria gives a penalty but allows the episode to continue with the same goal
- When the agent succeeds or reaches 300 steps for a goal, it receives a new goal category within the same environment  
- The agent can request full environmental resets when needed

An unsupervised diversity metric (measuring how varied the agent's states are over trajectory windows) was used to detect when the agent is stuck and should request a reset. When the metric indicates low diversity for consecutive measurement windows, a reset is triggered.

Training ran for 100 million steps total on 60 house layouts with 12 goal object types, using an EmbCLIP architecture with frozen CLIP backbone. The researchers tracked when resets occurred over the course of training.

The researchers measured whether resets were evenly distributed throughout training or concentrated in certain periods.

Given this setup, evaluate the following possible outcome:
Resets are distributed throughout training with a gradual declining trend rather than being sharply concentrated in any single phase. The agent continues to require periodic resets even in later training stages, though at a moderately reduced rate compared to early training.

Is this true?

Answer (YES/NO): NO